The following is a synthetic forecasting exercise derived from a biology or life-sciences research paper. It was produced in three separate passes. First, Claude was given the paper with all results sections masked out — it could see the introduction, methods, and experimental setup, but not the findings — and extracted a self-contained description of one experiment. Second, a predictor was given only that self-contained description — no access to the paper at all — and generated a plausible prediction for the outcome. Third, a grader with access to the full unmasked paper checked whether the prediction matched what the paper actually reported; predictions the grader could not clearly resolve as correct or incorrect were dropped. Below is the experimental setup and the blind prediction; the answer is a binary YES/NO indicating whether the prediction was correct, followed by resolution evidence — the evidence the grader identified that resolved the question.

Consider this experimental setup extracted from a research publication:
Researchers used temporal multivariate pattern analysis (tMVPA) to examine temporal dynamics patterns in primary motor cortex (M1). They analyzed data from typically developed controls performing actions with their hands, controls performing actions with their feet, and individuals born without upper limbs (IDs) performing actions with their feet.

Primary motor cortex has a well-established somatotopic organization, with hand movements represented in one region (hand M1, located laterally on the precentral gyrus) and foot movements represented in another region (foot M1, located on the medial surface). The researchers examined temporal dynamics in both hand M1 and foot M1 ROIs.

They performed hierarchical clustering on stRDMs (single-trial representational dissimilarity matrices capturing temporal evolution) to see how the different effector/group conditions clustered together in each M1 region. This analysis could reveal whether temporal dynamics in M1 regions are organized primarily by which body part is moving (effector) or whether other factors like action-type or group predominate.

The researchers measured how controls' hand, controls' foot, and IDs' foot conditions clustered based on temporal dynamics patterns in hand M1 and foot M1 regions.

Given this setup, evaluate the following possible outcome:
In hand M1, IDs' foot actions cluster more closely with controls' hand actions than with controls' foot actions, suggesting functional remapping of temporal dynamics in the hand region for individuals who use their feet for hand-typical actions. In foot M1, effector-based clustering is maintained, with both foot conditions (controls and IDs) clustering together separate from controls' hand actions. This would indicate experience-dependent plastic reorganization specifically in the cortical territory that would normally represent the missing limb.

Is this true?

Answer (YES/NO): NO